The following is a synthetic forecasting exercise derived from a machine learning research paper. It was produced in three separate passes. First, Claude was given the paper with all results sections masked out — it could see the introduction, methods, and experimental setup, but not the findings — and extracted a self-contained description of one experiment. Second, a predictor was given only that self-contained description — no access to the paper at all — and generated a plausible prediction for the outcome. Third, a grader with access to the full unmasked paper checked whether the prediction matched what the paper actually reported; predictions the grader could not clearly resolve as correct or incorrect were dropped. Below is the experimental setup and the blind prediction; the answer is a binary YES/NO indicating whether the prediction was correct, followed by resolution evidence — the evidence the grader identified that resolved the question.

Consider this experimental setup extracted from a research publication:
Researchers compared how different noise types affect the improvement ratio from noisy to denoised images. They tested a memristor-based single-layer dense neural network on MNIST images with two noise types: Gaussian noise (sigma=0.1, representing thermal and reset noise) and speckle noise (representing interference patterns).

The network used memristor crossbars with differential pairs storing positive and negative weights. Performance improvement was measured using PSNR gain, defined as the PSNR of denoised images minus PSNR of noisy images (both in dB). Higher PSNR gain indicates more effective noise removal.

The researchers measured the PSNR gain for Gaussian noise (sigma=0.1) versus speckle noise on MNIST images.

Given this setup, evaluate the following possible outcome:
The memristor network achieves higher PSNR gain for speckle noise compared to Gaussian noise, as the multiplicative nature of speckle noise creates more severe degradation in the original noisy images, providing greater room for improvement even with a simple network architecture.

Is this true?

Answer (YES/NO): NO